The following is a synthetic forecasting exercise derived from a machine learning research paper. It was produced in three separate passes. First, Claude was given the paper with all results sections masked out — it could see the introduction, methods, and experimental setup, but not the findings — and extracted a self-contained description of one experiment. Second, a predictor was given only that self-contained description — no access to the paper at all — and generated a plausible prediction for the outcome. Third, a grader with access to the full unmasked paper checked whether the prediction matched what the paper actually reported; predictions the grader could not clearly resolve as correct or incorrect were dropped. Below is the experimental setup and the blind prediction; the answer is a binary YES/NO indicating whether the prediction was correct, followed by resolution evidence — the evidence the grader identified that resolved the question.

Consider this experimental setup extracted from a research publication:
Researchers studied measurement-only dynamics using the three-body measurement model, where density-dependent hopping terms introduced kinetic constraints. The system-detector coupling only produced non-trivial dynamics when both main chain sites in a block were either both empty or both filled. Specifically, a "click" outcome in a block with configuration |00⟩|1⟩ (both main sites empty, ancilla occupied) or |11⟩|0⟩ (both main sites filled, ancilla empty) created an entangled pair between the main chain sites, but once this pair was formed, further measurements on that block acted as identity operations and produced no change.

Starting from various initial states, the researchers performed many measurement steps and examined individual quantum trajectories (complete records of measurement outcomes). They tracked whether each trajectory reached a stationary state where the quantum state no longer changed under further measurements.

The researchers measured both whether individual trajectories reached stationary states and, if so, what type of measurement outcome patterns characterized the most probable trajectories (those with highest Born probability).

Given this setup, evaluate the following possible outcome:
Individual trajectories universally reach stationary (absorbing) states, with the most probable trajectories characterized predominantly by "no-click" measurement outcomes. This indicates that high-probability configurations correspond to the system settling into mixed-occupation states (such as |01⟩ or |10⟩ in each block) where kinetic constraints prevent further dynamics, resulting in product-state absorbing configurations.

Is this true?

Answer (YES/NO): NO